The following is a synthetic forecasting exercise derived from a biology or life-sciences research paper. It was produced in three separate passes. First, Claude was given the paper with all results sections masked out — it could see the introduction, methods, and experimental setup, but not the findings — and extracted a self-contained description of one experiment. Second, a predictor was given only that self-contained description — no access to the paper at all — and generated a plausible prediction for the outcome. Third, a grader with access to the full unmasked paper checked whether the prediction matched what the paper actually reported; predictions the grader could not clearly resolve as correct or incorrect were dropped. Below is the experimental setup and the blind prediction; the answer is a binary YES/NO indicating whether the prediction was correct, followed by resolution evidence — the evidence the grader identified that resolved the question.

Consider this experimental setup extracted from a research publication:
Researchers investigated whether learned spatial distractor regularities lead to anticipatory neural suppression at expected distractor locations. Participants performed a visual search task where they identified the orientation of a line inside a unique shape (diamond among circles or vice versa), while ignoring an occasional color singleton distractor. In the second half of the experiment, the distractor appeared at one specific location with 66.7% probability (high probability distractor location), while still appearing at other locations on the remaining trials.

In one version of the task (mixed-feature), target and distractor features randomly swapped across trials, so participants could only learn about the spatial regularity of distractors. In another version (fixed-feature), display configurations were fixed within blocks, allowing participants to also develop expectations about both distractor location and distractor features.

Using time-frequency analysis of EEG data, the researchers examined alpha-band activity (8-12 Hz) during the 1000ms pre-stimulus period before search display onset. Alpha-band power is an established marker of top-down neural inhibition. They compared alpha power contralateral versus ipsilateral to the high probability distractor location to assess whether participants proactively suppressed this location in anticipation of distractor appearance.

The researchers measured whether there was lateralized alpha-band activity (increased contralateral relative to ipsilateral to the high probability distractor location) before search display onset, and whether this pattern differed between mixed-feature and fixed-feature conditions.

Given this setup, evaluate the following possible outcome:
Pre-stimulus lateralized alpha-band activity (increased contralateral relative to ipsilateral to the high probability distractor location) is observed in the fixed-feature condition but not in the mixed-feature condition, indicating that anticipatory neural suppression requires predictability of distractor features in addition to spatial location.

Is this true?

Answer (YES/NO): NO